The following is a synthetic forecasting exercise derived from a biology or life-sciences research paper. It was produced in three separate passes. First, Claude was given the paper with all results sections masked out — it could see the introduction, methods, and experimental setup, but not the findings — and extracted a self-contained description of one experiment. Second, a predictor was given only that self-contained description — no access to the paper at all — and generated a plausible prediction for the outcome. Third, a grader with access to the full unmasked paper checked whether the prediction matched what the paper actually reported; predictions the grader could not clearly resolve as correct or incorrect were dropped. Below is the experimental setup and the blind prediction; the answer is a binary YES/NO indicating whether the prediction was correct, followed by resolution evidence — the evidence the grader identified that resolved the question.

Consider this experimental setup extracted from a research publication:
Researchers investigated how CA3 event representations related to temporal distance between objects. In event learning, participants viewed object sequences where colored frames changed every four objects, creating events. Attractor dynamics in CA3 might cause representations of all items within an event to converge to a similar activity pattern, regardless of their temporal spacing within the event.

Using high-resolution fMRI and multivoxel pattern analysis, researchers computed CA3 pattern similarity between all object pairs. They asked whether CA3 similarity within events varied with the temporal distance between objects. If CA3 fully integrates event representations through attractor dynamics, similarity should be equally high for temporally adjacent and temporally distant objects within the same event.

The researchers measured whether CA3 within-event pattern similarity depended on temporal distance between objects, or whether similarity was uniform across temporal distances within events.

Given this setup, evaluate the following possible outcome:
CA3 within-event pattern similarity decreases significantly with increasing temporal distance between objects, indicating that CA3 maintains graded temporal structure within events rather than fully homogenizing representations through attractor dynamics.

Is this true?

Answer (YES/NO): NO